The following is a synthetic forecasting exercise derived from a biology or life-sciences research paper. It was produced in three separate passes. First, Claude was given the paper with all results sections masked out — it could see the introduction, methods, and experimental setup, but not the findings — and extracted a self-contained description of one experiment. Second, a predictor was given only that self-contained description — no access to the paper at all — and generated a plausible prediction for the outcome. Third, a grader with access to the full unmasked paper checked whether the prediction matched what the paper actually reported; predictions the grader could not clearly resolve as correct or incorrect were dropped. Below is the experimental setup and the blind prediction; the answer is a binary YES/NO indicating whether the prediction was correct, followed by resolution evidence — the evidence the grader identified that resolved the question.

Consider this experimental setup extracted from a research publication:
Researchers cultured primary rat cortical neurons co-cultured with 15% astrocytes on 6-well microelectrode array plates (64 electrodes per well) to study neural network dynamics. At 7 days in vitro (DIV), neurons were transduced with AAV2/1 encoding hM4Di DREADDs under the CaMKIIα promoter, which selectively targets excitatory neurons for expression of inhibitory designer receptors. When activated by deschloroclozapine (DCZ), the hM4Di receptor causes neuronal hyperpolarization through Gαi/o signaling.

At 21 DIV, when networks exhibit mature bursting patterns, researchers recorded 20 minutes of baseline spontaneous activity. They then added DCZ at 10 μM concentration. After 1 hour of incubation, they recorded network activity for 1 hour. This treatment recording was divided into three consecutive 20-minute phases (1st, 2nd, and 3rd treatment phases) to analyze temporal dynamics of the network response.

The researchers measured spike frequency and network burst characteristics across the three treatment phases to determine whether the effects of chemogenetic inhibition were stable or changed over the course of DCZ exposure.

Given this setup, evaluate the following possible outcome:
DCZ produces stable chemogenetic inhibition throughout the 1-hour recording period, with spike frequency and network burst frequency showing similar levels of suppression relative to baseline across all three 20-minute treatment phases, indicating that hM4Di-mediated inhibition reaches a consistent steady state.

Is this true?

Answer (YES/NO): NO